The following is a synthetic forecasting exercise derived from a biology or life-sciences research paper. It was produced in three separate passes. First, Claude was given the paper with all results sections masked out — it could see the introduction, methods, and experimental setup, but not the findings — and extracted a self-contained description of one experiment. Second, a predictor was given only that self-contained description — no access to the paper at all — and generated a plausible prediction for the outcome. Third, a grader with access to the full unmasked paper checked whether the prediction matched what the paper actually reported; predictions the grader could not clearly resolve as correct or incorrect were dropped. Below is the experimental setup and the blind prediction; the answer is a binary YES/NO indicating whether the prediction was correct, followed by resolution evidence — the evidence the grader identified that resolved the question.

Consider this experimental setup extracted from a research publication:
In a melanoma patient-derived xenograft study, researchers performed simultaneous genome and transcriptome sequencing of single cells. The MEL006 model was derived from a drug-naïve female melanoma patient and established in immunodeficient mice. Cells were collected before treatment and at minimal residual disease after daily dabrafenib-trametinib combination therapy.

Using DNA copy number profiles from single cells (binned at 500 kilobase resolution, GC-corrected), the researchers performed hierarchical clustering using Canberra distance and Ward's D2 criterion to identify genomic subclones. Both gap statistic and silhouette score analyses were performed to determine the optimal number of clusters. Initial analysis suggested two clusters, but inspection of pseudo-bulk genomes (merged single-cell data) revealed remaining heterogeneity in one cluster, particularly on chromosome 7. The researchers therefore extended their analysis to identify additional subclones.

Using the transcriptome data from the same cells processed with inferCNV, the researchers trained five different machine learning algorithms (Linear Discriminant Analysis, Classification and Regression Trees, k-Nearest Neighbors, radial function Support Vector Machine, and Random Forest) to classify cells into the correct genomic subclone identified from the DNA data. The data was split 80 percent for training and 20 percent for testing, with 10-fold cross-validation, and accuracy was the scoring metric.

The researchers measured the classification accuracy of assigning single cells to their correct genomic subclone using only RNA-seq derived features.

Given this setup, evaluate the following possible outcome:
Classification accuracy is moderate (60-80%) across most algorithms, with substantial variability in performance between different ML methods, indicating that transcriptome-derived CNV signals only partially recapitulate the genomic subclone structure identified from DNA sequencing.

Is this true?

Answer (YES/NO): NO